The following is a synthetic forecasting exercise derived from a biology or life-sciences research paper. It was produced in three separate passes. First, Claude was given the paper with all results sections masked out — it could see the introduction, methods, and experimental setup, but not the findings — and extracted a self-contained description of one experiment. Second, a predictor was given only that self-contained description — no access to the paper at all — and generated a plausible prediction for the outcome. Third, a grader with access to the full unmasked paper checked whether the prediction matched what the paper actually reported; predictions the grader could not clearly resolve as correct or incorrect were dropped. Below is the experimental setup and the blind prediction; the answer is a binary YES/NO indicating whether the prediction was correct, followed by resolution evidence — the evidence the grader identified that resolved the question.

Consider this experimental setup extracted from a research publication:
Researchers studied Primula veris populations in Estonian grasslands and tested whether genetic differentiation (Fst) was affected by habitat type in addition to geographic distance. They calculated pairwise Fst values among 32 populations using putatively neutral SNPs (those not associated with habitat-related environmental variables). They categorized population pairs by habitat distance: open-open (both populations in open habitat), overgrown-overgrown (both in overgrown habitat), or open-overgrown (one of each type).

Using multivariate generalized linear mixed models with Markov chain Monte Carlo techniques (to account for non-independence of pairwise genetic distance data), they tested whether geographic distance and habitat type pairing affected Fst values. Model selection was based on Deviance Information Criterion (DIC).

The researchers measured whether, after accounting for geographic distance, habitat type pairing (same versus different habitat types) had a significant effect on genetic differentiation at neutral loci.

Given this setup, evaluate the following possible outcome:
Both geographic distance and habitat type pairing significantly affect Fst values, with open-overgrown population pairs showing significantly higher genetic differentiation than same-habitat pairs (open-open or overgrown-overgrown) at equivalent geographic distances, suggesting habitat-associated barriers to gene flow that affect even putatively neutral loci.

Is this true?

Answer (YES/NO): NO